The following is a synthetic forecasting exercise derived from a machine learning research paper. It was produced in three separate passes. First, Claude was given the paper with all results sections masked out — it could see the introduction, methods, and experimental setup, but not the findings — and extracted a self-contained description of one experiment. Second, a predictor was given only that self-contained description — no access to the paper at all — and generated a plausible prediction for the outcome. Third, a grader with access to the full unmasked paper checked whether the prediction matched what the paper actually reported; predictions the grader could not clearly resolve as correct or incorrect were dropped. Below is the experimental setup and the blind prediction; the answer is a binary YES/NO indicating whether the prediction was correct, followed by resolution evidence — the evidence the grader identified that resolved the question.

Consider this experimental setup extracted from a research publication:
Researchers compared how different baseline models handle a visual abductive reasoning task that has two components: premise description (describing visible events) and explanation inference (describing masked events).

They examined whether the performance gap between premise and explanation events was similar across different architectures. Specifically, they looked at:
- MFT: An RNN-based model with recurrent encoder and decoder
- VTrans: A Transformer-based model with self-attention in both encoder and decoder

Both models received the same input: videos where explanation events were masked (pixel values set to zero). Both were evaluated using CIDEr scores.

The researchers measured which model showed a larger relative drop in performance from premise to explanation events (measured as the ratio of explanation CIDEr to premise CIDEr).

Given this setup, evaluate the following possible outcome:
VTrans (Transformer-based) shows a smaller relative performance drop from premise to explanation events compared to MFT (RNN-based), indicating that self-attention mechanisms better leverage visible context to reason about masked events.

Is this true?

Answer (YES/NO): NO